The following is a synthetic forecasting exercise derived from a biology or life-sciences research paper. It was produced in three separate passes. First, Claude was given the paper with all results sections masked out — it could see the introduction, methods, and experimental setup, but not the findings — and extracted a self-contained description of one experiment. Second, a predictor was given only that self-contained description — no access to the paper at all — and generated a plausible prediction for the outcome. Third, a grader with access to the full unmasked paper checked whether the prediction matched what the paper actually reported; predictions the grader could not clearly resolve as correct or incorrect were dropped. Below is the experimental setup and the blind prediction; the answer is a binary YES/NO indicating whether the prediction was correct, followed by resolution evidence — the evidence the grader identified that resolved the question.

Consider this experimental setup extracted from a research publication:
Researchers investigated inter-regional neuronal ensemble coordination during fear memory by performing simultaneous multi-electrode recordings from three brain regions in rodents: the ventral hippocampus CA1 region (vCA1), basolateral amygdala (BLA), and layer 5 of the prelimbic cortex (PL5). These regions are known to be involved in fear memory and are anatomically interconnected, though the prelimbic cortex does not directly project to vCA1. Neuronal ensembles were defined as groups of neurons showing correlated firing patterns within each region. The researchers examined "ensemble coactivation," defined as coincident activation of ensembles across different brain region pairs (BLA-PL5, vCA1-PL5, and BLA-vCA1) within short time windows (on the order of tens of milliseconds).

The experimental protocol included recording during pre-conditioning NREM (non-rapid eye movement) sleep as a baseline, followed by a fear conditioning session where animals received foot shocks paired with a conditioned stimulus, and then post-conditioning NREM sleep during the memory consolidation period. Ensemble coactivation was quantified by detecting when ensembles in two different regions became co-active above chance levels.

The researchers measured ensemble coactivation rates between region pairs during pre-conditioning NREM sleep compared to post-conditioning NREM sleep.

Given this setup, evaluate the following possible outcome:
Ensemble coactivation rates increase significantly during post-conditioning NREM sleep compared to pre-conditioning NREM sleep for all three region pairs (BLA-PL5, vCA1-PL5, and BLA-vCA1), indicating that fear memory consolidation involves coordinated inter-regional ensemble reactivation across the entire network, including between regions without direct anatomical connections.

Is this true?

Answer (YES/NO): NO